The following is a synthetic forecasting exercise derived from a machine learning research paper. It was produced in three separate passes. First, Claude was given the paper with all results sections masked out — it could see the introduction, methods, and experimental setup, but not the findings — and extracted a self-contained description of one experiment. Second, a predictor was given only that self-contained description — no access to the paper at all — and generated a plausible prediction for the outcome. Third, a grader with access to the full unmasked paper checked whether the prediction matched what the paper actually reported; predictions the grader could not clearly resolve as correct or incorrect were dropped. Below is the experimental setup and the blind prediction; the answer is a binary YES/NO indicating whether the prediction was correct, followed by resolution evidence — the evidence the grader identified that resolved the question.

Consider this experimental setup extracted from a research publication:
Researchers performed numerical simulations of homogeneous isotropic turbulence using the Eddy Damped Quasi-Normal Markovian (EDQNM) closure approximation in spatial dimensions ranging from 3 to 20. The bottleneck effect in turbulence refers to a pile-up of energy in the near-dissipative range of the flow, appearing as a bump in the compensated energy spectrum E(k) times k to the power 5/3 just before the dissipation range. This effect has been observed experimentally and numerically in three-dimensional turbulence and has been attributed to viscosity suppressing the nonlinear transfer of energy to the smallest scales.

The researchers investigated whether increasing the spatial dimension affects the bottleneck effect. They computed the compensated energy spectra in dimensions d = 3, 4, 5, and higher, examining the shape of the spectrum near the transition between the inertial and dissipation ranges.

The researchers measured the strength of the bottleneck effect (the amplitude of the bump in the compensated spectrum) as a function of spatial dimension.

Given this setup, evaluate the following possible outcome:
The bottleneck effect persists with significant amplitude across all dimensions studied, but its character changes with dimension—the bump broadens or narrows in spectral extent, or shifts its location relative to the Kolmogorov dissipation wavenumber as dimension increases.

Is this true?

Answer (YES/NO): NO